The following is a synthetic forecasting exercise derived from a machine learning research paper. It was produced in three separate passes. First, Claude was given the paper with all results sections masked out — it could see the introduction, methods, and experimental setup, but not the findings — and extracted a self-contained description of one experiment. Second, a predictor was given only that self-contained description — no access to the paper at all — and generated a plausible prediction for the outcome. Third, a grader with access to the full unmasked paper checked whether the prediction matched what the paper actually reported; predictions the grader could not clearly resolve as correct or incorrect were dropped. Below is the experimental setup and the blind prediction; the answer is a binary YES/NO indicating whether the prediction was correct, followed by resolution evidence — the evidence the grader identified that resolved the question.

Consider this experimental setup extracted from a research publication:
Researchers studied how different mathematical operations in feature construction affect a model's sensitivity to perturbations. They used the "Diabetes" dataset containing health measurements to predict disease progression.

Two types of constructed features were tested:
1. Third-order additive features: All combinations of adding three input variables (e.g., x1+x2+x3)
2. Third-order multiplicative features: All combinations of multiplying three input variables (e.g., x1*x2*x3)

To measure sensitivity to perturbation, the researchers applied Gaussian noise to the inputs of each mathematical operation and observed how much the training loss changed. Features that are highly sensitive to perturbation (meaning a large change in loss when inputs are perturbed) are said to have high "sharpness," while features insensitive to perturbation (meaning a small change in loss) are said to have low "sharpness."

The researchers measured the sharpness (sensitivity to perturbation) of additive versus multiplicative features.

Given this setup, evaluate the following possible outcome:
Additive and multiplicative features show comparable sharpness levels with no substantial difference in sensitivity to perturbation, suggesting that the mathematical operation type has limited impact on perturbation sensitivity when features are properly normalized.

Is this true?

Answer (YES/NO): NO